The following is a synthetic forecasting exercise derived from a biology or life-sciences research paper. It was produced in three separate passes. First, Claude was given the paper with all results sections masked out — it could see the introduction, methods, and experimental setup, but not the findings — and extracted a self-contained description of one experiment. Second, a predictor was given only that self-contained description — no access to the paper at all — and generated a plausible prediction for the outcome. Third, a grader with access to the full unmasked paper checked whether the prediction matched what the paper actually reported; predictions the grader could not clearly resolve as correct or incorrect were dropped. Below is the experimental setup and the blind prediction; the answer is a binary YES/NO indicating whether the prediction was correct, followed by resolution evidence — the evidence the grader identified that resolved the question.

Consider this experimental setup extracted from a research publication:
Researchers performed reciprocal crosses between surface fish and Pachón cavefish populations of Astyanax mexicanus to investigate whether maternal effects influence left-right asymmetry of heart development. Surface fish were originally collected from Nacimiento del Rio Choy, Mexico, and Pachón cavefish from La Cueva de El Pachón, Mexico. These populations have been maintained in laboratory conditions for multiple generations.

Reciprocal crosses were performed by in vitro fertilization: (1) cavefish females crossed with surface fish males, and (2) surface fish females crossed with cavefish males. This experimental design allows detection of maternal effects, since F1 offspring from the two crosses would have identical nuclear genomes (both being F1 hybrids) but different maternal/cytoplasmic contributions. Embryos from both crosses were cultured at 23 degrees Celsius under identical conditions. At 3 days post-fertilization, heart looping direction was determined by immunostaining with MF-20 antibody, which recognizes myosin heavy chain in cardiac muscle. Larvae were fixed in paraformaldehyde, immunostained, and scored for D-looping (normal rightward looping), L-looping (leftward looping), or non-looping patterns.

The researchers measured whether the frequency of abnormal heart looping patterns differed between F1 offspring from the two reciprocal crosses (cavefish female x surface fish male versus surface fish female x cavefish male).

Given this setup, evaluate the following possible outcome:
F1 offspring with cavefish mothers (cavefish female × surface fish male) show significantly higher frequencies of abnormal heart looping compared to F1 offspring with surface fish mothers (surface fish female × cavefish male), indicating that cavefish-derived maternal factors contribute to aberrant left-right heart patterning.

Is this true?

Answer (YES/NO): YES